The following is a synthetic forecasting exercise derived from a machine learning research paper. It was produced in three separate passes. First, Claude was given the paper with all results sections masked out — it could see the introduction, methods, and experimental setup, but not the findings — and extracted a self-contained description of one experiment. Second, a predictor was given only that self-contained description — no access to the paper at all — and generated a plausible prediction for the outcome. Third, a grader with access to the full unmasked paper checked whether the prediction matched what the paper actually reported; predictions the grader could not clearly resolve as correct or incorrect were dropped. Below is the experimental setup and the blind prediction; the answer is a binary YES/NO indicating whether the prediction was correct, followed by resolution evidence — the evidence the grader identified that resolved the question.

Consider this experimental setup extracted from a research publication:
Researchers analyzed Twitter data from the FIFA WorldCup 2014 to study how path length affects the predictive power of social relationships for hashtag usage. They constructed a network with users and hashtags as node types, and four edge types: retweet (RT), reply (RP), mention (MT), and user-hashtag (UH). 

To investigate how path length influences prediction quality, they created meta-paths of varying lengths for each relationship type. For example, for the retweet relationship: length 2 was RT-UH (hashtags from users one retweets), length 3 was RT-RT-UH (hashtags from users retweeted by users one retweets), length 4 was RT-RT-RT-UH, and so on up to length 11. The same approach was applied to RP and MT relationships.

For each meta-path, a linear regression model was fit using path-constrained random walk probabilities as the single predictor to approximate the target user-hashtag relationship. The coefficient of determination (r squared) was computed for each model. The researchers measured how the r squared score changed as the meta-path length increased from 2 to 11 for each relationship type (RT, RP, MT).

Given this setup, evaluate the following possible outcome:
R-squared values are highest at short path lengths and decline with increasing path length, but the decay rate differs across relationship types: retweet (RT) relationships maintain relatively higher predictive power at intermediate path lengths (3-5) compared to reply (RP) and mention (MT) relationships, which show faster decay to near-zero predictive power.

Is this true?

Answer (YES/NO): NO